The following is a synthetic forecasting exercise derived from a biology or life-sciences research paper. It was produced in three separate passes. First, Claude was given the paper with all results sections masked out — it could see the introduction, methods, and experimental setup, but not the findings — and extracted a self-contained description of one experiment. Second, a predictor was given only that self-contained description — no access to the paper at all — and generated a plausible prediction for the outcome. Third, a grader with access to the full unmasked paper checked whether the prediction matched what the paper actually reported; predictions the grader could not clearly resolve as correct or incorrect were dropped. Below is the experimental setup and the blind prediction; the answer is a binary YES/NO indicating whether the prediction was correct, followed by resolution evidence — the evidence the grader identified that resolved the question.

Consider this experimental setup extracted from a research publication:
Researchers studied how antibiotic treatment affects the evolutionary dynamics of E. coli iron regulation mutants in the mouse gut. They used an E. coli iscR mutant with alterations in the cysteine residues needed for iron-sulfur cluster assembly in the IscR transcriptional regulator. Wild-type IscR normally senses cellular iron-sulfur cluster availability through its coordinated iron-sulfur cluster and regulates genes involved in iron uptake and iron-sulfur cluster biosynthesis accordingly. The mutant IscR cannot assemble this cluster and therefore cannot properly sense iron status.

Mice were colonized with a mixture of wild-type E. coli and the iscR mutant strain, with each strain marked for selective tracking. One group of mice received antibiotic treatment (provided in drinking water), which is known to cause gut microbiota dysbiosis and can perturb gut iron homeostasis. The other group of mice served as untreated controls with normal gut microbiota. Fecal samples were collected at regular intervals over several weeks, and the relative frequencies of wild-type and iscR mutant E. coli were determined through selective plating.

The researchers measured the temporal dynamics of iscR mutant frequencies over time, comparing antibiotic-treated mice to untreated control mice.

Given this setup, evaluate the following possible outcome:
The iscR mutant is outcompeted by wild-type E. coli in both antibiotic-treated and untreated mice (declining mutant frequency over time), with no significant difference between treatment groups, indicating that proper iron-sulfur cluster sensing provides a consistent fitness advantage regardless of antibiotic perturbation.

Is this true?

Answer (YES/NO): NO